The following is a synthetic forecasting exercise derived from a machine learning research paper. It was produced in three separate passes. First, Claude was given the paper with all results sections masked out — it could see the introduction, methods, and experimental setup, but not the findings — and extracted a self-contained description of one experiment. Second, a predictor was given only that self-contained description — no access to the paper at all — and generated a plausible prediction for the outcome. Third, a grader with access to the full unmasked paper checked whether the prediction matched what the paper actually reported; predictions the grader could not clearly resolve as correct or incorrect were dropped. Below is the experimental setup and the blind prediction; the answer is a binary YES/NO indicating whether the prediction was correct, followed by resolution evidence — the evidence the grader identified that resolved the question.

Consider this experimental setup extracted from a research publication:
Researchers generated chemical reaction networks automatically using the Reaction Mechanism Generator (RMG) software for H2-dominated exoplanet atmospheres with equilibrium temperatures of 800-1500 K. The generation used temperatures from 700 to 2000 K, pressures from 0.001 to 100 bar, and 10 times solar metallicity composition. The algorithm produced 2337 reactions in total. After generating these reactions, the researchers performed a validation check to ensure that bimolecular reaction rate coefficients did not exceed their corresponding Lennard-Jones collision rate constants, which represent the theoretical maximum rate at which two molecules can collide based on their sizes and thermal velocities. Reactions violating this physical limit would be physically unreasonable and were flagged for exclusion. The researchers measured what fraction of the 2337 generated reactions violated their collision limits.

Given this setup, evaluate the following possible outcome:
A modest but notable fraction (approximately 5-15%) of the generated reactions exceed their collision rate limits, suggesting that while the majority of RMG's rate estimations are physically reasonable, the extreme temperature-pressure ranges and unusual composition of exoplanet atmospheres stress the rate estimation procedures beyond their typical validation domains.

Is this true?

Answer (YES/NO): NO